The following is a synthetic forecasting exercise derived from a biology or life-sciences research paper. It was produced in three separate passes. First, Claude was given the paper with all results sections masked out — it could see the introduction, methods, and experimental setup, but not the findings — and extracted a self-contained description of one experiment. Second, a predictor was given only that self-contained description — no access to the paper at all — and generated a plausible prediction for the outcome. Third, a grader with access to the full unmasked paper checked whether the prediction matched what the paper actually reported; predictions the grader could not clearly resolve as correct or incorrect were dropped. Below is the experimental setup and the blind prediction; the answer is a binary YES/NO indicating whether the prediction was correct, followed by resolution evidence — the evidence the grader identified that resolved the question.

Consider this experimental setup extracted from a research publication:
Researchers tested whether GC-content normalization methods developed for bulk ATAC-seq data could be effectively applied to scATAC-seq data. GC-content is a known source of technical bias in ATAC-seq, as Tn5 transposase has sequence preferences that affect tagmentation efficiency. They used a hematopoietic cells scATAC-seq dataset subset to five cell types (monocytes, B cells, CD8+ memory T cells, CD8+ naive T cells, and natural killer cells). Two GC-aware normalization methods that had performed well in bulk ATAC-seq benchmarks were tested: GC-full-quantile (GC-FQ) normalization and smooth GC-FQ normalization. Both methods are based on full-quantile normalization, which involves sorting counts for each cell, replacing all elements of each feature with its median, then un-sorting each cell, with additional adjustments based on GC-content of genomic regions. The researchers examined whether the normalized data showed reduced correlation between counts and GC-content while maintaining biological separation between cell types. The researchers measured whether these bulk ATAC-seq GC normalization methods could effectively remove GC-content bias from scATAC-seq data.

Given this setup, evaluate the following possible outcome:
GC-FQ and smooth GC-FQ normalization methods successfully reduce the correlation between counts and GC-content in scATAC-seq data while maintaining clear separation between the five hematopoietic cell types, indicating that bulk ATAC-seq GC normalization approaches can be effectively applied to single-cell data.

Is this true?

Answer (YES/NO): NO